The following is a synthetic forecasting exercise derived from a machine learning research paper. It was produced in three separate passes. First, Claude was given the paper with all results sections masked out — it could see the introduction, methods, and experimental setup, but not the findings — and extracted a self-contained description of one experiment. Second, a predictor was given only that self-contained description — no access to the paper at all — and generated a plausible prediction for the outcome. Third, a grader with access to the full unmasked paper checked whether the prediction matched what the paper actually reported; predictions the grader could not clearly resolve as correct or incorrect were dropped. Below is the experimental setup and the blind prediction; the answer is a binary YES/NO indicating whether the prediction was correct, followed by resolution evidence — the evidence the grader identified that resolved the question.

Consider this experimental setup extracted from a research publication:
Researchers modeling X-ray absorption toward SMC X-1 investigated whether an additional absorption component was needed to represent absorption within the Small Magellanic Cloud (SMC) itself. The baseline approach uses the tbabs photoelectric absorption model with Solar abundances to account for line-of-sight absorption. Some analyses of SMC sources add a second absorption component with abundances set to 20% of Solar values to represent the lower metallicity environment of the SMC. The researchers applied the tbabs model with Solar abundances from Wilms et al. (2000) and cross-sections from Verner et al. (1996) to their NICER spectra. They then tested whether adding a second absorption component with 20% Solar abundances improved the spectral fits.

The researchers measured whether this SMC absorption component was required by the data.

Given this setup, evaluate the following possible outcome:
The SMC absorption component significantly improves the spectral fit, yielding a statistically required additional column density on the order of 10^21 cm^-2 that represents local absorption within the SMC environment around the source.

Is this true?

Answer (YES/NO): NO